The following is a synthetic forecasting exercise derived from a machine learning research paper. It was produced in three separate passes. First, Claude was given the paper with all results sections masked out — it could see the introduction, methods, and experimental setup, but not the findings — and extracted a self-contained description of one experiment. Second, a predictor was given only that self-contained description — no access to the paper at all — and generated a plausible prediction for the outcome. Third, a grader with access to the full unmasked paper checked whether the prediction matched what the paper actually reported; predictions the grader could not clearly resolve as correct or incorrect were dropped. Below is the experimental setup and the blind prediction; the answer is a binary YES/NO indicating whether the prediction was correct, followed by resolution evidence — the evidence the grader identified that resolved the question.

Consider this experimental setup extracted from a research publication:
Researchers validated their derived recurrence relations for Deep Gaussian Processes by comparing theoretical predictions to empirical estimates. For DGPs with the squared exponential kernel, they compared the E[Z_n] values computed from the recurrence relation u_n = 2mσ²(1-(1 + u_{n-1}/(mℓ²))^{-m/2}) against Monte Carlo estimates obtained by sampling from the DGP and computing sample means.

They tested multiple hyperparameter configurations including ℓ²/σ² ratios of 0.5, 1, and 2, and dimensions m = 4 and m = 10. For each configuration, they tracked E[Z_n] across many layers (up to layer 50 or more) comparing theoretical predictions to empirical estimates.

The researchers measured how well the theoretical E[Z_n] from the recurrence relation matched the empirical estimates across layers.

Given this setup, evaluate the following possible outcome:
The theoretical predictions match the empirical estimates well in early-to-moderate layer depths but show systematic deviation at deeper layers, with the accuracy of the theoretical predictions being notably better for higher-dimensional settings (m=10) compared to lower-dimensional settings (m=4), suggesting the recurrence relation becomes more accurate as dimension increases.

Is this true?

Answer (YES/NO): NO